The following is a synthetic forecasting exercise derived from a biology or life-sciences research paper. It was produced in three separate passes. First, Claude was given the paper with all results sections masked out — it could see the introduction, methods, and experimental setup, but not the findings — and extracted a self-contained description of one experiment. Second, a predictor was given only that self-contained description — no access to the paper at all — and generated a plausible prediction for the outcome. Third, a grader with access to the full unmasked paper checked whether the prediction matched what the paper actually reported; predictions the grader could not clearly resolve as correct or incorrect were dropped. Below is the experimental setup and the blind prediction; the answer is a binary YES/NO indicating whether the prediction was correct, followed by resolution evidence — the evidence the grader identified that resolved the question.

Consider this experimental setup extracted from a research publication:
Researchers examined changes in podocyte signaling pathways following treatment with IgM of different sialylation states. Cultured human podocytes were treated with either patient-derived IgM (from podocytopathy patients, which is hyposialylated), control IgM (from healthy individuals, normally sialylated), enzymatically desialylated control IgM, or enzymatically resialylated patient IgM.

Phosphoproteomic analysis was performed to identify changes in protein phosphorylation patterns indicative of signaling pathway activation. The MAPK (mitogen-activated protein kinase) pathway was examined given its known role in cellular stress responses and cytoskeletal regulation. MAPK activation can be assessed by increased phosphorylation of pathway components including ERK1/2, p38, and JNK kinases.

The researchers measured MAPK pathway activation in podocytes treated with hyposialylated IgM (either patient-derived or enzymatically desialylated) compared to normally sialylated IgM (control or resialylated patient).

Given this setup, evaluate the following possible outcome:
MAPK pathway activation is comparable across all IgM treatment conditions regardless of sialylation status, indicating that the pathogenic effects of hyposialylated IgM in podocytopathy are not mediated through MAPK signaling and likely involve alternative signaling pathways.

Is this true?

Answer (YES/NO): NO